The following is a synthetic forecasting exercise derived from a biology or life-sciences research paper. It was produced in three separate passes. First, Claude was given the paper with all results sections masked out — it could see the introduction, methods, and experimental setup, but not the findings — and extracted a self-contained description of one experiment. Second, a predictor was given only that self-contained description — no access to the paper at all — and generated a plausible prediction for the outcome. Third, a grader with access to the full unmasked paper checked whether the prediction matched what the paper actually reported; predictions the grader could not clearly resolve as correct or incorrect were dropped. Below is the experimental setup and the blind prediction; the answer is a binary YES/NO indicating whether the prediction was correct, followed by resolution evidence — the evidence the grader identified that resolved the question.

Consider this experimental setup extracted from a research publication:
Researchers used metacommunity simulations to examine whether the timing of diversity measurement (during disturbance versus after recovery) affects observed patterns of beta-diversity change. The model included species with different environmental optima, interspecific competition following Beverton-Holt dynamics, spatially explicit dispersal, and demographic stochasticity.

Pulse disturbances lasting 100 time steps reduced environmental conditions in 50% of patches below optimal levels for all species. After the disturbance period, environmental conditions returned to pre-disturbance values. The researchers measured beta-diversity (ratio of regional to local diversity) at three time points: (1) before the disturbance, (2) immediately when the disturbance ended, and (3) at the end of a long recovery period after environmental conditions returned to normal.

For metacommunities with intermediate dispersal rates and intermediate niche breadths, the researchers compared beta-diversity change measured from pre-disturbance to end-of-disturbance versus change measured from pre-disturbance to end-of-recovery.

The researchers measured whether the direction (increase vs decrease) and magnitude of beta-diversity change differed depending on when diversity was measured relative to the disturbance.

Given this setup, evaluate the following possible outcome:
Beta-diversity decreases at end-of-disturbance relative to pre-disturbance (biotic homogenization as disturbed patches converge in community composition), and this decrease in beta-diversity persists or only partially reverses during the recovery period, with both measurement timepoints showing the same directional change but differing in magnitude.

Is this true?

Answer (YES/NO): NO